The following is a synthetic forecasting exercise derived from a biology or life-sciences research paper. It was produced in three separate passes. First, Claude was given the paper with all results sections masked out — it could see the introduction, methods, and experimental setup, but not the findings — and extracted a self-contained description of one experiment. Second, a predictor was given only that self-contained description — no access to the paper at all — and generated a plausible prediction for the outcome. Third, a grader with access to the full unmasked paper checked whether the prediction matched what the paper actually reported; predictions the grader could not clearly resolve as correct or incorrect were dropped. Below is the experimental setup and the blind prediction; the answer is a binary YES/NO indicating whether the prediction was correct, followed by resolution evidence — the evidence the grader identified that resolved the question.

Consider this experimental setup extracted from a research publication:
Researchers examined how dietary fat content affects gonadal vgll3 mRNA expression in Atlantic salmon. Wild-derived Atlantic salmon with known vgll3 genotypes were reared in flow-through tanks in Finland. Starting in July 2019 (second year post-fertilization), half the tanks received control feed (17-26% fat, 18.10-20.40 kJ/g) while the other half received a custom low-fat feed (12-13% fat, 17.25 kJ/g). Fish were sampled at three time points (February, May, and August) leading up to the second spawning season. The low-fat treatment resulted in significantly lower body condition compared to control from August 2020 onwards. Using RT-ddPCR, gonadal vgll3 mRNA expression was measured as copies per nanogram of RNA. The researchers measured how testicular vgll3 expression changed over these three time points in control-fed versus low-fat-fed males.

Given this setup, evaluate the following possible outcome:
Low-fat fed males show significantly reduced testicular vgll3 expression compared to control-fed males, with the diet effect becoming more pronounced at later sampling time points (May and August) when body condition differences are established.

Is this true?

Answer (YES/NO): NO